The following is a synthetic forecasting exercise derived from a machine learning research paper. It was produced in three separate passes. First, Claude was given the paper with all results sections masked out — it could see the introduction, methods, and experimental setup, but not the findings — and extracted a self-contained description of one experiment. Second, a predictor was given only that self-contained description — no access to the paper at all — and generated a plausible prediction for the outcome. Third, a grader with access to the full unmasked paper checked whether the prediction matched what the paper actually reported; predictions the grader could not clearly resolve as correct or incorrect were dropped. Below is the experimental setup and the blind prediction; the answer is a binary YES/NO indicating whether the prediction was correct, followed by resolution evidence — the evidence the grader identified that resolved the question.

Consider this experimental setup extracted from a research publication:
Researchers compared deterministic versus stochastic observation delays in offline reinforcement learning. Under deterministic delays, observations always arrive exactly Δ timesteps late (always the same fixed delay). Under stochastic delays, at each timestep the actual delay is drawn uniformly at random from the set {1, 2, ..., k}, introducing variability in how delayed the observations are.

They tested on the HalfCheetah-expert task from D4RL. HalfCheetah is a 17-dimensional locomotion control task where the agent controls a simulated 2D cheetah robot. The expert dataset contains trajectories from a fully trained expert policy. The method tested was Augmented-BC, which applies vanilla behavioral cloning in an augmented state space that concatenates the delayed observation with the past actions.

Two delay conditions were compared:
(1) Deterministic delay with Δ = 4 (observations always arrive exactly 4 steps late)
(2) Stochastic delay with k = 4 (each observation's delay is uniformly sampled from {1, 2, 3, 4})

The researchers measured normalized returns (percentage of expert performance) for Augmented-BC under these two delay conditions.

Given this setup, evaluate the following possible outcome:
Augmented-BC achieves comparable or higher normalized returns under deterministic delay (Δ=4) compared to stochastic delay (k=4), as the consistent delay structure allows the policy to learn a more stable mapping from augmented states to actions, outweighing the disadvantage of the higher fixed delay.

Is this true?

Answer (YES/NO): NO